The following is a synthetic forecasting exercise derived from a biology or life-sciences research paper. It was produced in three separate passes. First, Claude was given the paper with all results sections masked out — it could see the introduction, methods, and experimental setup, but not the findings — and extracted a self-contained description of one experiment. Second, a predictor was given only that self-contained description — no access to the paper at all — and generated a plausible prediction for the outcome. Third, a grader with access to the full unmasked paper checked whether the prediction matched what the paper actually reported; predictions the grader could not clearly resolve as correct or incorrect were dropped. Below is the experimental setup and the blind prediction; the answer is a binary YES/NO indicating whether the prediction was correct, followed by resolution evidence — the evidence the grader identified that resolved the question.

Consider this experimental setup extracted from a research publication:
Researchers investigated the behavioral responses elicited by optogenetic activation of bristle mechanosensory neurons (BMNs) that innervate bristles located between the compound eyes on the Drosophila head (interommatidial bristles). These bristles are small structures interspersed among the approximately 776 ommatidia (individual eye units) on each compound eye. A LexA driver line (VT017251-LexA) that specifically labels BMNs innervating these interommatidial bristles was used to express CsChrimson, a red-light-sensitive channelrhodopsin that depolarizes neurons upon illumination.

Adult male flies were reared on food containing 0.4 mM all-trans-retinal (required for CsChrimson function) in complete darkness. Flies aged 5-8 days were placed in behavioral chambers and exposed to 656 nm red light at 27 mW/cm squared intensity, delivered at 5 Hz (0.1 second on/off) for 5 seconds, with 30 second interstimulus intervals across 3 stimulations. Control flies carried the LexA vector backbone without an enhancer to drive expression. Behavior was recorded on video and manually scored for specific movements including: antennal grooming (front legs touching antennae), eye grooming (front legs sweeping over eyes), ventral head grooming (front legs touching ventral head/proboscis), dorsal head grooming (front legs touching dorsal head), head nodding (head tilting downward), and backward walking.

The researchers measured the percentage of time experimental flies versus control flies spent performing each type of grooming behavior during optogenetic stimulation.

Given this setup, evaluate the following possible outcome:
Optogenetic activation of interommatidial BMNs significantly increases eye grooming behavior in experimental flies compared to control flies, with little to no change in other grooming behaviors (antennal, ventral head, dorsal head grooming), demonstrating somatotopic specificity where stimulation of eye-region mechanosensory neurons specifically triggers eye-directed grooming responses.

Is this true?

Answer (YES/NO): NO